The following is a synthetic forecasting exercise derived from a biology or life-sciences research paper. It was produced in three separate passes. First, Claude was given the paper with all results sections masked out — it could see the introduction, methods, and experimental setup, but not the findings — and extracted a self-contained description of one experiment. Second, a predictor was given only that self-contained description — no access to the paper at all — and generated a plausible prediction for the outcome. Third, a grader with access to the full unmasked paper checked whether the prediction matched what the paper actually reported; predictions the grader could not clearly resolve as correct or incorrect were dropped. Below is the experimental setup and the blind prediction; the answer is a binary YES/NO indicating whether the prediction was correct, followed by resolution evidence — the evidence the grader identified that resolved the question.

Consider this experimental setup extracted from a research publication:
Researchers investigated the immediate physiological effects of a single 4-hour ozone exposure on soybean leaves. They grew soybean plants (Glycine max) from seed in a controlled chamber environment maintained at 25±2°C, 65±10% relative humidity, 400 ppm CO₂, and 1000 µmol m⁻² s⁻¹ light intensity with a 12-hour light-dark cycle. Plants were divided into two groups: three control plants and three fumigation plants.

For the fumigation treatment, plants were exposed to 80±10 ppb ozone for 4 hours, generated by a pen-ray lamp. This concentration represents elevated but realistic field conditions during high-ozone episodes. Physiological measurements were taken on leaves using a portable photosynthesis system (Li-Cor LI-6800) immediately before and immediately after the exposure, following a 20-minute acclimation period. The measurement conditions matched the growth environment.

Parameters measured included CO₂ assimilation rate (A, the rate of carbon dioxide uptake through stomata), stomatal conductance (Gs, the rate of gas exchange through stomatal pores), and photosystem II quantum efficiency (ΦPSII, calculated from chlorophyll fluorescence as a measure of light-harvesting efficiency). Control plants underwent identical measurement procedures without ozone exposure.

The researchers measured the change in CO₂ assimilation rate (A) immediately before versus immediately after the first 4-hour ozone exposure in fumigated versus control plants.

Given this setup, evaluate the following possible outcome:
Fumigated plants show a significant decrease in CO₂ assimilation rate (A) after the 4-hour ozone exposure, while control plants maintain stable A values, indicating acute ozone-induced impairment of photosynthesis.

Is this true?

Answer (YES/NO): NO